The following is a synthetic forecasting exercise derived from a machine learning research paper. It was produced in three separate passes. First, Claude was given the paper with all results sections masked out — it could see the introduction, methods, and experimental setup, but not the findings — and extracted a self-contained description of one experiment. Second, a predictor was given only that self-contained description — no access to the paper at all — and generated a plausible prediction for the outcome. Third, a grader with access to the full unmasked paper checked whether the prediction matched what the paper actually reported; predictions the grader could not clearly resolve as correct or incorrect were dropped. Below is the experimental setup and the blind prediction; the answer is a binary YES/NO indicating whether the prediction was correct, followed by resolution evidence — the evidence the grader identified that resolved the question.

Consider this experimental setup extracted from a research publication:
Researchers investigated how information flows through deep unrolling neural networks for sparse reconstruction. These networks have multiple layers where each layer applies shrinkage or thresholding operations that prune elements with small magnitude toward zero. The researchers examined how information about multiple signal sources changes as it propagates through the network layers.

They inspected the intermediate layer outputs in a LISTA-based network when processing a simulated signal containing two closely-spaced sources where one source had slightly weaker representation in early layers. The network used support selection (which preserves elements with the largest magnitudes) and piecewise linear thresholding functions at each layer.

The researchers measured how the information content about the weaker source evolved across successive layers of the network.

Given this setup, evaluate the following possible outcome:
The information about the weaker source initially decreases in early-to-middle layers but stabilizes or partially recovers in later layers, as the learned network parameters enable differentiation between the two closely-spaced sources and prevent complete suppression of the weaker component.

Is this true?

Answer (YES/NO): NO